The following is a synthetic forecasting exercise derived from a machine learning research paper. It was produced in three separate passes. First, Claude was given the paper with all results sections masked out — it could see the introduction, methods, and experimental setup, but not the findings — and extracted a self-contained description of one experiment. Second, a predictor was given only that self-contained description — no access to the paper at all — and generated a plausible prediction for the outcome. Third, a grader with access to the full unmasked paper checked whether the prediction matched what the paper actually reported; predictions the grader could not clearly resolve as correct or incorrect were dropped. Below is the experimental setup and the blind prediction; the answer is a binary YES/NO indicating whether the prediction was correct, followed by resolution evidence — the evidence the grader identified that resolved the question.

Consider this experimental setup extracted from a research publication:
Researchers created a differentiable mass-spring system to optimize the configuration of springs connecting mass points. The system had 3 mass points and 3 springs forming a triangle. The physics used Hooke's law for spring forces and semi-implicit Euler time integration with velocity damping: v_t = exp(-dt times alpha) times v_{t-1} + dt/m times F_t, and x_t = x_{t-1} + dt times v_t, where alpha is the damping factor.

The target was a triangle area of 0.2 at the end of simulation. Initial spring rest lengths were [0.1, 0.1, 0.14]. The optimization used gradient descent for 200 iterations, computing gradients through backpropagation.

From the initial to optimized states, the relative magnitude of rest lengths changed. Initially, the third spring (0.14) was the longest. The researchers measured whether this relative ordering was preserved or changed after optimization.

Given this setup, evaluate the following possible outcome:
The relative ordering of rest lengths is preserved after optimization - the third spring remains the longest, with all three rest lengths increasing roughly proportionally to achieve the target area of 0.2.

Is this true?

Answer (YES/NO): NO